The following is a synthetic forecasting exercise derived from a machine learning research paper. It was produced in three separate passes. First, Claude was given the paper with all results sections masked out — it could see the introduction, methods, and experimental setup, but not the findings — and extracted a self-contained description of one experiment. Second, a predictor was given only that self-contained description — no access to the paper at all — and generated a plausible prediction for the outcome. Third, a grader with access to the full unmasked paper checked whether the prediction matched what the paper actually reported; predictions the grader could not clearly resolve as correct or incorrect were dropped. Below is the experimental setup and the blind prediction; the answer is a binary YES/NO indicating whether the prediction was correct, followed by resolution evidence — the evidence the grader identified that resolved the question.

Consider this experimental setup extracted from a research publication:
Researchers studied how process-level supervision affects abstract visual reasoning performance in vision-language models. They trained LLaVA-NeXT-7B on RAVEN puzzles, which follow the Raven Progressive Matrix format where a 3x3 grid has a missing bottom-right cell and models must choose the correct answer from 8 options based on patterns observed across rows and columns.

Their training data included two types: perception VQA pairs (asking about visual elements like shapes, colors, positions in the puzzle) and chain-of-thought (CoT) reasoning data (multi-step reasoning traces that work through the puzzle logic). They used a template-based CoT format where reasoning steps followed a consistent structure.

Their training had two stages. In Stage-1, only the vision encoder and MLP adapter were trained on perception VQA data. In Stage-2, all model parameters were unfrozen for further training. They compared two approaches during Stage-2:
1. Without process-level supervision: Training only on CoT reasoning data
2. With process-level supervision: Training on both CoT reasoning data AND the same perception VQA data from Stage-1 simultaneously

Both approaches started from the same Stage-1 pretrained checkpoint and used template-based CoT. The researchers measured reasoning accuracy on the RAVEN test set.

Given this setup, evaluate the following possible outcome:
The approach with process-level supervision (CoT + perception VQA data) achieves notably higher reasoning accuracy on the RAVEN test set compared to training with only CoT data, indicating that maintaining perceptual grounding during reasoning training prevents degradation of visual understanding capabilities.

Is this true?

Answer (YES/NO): YES